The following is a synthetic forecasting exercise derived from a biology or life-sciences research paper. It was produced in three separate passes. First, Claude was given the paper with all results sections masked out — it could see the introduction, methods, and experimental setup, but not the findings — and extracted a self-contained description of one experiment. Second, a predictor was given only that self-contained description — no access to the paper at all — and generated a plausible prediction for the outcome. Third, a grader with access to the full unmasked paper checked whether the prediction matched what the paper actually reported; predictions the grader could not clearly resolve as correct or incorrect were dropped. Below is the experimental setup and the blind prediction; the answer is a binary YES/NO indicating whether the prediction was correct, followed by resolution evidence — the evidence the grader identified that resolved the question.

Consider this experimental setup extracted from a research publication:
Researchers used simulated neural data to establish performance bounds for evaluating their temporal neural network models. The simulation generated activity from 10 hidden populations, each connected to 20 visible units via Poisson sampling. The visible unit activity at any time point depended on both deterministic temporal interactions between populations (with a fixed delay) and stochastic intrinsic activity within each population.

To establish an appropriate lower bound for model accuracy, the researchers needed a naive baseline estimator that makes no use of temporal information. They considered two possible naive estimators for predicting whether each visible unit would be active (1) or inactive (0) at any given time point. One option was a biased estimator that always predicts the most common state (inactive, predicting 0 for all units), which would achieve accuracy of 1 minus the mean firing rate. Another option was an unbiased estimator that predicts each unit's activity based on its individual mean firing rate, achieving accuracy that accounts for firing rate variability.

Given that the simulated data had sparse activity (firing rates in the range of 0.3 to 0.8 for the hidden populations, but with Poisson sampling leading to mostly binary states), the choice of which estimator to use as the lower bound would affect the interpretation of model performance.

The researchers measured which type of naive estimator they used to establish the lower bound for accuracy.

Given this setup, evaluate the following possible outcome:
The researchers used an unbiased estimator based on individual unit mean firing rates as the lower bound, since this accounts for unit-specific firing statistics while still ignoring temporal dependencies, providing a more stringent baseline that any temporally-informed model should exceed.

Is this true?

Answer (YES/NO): YES